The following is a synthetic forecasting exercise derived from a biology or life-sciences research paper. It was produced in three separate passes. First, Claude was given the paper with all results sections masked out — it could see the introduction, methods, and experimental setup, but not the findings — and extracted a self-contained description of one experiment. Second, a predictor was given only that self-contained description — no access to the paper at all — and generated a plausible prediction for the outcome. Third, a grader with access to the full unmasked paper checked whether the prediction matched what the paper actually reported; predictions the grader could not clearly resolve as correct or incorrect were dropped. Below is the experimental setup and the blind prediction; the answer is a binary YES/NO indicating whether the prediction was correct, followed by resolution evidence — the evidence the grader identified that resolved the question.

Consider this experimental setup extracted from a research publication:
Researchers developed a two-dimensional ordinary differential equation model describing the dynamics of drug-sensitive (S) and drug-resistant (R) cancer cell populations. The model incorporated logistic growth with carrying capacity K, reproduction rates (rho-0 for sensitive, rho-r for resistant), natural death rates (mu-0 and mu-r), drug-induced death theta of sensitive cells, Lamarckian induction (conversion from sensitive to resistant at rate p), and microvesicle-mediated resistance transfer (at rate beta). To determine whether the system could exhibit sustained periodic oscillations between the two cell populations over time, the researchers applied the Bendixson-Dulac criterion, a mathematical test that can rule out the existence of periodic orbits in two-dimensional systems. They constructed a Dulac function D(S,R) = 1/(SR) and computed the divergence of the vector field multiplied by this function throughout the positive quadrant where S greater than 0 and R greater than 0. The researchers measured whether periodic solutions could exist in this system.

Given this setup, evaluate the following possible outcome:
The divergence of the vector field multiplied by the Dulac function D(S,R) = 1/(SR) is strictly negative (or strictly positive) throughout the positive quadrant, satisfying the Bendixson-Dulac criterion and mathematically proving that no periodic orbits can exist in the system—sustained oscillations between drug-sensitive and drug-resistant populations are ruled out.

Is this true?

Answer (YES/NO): YES